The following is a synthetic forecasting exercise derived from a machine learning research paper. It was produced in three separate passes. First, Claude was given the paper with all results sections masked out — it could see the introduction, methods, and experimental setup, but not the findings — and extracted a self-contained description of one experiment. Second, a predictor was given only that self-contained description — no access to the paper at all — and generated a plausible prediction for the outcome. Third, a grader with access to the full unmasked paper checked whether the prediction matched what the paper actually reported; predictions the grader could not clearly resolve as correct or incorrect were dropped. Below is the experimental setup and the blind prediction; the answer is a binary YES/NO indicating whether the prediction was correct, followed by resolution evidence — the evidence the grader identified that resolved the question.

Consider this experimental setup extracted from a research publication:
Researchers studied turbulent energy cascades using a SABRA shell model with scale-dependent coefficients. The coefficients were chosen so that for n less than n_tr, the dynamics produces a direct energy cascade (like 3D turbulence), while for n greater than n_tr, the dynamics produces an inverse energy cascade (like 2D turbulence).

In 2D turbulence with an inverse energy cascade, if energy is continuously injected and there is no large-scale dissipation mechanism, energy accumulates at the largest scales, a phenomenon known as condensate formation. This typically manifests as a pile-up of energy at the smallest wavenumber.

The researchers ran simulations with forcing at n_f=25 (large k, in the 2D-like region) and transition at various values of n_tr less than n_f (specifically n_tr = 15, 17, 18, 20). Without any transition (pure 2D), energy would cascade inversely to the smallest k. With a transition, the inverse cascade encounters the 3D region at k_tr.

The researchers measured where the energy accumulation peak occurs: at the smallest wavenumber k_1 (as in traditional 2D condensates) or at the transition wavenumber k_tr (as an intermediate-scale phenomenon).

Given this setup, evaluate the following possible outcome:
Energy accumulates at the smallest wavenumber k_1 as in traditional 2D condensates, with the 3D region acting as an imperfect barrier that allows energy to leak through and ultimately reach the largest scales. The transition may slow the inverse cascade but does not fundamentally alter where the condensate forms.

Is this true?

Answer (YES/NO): NO